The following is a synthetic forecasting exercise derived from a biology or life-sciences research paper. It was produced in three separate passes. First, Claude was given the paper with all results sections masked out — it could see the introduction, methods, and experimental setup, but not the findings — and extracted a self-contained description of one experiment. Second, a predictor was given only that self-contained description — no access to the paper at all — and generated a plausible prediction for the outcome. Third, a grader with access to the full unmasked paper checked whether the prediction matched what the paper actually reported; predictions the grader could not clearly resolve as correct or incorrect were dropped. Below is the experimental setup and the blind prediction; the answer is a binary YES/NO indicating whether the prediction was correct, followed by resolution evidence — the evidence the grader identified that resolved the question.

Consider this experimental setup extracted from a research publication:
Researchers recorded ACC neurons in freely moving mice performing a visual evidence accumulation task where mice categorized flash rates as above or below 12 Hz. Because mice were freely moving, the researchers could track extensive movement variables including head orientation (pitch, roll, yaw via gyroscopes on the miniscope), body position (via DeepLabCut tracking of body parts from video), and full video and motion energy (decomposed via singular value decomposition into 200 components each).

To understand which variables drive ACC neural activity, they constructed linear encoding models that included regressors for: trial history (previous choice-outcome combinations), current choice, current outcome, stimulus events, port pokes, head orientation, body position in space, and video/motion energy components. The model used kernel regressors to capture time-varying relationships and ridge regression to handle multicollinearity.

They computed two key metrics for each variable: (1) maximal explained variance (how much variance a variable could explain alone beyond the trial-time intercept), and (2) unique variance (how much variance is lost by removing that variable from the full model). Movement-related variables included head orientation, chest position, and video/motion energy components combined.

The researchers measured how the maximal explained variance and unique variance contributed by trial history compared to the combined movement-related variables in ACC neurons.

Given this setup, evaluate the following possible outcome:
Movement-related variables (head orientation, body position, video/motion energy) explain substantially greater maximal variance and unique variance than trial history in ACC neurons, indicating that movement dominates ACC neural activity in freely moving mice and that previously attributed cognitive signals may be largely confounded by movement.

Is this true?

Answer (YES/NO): NO